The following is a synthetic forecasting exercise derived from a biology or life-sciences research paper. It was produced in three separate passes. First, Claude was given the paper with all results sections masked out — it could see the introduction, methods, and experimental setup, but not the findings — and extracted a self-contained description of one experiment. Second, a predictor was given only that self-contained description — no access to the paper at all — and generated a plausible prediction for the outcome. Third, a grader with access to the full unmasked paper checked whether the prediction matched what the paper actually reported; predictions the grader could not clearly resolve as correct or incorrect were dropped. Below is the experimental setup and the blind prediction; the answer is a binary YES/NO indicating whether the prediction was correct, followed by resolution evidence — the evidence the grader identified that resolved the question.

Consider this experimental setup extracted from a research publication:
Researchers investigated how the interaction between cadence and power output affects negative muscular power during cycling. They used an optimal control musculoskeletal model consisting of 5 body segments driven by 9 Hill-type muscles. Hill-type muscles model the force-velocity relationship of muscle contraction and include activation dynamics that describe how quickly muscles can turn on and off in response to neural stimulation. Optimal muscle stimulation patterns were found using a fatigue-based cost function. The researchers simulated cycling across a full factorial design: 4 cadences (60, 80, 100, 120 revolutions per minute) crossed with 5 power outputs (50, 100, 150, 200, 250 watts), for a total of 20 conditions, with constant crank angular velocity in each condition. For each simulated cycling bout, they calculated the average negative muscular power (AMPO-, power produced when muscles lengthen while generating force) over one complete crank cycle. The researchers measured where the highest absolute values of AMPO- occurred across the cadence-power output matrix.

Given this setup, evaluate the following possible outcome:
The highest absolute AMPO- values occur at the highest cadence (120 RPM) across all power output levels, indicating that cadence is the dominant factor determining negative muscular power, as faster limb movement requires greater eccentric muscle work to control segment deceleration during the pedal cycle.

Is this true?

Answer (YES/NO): YES